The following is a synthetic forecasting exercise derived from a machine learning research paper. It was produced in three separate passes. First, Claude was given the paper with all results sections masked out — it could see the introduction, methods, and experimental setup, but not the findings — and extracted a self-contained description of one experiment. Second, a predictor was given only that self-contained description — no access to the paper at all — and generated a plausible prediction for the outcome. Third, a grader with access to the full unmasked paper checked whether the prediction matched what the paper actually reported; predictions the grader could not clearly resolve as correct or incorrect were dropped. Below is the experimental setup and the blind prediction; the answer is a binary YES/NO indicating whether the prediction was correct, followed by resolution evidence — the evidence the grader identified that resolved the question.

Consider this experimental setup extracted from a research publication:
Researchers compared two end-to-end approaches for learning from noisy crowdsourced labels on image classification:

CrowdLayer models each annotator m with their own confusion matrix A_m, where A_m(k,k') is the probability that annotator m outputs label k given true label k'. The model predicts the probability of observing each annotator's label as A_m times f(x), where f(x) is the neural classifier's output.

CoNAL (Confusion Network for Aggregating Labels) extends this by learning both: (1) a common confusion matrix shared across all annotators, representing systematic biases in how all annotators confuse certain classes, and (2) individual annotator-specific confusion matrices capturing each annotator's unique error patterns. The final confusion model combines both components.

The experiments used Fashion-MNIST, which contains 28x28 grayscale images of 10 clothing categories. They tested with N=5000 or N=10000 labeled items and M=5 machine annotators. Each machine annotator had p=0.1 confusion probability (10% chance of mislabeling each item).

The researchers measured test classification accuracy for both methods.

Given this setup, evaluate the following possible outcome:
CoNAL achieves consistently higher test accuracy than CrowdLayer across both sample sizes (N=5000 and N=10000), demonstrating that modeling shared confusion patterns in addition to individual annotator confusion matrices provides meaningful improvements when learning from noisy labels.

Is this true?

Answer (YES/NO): NO